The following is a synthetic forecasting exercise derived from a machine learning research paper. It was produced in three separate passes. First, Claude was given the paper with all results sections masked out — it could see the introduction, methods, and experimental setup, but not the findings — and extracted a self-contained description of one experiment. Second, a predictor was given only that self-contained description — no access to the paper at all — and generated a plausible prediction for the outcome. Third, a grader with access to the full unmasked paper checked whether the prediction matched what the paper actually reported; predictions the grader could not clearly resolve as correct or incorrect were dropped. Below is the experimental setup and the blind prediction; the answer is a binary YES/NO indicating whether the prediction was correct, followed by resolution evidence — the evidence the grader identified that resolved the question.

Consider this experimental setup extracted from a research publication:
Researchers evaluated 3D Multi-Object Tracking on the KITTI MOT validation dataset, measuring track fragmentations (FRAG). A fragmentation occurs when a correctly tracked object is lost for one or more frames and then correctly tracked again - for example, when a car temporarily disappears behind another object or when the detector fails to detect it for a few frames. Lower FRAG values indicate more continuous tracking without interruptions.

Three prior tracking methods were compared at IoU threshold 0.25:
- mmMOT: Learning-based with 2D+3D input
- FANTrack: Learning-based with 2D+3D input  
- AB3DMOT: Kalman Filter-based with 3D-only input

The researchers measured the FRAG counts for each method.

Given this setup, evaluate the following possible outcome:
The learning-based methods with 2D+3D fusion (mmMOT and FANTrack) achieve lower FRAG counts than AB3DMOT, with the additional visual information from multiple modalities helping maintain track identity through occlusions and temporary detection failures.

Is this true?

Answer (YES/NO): NO